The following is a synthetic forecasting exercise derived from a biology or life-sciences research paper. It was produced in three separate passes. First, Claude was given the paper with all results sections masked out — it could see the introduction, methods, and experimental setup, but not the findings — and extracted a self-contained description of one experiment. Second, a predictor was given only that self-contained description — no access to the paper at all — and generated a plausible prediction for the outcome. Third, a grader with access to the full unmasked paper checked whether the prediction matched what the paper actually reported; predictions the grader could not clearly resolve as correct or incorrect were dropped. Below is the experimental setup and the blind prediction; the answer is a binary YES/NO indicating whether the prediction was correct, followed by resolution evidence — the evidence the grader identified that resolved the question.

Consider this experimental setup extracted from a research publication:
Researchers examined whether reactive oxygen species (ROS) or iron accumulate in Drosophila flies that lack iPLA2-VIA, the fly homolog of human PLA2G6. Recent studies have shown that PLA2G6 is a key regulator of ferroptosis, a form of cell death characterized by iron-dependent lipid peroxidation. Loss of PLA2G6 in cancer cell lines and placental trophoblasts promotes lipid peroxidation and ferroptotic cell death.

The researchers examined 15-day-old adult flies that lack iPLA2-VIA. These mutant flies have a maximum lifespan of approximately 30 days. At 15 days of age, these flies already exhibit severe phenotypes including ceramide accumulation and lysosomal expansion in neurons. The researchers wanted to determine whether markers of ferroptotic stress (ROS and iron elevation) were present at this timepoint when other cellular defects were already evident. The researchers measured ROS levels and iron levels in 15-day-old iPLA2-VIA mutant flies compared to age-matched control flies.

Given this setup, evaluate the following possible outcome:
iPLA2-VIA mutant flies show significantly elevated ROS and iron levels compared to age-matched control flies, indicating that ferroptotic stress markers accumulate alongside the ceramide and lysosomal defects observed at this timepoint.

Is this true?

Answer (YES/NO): NO